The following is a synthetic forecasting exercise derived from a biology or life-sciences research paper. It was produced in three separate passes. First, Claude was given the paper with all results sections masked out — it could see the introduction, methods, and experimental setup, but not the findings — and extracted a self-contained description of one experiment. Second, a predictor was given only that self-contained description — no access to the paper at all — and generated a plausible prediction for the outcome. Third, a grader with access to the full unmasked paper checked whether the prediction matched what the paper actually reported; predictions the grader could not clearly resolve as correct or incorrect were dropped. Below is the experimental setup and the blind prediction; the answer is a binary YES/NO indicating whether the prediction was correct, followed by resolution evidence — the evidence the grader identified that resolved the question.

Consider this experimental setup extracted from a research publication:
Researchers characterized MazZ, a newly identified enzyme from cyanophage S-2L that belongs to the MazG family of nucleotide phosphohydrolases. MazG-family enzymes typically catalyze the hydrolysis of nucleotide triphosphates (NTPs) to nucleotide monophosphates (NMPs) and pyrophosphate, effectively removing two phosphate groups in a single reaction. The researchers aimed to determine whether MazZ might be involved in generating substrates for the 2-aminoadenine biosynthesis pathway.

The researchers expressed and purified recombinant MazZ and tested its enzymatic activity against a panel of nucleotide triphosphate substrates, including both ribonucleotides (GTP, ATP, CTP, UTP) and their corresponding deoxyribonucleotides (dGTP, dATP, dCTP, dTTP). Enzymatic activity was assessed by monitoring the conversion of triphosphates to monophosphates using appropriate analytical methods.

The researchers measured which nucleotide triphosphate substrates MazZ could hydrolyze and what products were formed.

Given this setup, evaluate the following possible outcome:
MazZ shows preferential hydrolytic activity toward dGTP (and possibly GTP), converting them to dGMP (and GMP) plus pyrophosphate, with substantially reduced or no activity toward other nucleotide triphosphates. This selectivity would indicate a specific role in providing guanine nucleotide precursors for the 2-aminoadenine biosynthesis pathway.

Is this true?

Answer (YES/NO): YES